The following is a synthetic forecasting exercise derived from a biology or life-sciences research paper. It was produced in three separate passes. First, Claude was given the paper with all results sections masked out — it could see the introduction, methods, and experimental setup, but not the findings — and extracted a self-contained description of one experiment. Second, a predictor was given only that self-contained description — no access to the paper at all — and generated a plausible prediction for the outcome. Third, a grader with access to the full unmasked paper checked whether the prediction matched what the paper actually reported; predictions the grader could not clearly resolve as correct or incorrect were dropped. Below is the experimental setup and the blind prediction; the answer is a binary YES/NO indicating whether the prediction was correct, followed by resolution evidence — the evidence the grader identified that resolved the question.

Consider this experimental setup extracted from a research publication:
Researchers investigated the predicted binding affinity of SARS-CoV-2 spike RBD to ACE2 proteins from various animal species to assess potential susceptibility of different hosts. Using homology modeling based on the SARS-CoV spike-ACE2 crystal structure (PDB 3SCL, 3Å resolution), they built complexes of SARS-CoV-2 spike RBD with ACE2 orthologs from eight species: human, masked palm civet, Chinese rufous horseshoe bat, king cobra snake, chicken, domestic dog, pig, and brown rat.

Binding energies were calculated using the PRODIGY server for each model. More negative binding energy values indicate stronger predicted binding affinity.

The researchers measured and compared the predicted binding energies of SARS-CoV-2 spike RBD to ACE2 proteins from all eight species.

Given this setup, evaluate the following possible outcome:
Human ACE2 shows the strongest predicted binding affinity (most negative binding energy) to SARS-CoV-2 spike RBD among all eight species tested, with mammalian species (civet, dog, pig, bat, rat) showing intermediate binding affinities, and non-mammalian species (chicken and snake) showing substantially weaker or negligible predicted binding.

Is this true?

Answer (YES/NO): NO